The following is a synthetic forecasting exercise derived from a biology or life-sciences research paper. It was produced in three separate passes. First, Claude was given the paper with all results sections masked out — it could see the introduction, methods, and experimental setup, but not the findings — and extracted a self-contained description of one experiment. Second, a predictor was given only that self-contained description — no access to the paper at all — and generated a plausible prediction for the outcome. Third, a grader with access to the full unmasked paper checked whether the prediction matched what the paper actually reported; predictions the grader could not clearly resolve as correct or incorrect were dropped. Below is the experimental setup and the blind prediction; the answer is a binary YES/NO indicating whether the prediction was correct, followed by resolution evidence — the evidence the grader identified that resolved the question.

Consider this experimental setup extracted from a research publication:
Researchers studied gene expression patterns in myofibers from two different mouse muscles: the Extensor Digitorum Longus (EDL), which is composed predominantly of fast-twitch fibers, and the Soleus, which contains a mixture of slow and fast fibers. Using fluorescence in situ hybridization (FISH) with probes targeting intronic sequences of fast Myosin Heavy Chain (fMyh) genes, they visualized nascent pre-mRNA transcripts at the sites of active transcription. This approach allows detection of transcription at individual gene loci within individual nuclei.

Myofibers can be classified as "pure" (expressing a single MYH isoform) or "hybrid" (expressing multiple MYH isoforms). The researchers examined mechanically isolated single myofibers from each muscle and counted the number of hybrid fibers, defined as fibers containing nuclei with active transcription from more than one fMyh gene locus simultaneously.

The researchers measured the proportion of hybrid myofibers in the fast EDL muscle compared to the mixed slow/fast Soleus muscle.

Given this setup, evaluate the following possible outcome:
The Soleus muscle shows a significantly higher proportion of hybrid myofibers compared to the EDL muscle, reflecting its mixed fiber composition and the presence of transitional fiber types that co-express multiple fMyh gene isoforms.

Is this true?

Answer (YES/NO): YES